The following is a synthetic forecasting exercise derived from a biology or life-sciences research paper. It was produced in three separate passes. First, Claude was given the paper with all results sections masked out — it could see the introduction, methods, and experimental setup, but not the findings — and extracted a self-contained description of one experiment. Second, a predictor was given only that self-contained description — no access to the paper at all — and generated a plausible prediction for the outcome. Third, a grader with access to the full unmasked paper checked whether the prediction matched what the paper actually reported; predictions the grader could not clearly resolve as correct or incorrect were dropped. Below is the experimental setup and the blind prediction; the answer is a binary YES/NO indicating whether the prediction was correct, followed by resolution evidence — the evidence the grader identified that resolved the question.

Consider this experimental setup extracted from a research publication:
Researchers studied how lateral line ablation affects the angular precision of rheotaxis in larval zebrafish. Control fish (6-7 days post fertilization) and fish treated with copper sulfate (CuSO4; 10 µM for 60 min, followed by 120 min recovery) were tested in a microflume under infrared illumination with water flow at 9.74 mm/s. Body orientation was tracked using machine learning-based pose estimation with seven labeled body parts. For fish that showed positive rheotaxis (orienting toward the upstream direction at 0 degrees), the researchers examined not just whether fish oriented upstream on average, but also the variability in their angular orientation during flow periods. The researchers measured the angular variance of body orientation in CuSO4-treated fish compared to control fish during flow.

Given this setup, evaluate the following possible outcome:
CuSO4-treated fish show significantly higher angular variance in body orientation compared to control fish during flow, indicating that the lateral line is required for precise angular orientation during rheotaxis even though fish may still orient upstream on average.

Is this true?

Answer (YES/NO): NO